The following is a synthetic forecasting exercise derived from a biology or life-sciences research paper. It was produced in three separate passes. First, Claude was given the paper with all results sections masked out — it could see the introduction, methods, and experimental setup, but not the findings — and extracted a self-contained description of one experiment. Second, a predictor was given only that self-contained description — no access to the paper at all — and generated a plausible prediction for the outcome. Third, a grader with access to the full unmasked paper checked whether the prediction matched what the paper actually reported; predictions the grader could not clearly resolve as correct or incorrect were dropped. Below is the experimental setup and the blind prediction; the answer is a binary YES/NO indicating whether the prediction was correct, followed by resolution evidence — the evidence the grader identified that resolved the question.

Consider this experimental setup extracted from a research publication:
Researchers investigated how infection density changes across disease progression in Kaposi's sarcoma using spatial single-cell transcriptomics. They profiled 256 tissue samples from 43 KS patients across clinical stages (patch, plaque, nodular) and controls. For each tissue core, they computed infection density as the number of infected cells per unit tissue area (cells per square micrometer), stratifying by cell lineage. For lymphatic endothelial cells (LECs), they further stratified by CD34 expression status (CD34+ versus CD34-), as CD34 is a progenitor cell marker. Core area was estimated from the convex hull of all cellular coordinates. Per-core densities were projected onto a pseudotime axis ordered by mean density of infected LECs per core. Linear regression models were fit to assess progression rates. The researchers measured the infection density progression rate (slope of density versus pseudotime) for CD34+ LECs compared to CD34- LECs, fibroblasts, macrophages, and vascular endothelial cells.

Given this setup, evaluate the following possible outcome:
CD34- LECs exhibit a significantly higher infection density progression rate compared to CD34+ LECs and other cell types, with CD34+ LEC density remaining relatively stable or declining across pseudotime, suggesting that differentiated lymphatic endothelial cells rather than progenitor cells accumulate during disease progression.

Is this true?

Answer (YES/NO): NO